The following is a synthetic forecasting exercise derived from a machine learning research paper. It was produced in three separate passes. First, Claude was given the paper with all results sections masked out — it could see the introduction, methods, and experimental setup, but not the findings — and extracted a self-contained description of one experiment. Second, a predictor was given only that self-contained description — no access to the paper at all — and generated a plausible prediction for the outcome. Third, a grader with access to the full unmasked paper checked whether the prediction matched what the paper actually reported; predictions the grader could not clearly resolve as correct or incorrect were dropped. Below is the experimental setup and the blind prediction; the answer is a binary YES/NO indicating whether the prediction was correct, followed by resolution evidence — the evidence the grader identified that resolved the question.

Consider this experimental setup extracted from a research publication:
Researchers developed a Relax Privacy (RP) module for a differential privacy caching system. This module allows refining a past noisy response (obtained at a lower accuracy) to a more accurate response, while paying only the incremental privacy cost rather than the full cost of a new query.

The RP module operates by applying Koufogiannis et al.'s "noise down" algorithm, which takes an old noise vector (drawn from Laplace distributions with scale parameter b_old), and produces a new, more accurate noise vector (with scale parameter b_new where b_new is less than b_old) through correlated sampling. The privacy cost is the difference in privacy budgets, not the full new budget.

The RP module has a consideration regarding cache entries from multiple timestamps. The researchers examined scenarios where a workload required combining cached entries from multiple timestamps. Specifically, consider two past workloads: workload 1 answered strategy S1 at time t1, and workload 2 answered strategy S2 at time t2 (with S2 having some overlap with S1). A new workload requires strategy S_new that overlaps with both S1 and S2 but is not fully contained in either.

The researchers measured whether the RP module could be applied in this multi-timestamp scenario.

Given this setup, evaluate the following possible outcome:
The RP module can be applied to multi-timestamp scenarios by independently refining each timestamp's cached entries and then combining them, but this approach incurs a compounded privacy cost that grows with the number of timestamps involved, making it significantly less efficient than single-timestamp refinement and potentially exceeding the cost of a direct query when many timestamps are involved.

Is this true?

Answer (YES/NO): NO